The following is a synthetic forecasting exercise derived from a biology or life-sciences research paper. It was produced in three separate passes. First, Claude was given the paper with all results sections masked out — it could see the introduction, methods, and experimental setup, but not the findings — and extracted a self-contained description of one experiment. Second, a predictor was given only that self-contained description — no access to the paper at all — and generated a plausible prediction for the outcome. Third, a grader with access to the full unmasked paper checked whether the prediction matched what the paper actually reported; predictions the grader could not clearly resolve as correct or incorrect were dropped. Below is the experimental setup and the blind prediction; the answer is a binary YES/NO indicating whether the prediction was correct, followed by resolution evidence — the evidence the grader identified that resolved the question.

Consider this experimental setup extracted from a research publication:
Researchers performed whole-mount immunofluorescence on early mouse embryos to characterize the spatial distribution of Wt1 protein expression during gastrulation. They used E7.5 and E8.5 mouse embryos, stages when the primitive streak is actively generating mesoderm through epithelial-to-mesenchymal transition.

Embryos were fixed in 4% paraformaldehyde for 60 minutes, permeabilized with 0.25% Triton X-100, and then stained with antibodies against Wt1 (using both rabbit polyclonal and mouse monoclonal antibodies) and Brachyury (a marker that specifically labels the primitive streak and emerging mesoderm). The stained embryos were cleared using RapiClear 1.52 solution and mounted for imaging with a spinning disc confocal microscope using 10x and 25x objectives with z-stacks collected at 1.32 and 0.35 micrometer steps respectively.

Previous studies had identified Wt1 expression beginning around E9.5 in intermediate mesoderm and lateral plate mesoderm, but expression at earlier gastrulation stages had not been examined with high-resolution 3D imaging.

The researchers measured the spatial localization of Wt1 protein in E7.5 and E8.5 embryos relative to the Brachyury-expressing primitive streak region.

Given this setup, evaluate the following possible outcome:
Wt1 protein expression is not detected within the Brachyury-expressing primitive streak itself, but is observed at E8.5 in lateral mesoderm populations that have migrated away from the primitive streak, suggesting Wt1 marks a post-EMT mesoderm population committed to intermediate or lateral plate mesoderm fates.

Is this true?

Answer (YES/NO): NO